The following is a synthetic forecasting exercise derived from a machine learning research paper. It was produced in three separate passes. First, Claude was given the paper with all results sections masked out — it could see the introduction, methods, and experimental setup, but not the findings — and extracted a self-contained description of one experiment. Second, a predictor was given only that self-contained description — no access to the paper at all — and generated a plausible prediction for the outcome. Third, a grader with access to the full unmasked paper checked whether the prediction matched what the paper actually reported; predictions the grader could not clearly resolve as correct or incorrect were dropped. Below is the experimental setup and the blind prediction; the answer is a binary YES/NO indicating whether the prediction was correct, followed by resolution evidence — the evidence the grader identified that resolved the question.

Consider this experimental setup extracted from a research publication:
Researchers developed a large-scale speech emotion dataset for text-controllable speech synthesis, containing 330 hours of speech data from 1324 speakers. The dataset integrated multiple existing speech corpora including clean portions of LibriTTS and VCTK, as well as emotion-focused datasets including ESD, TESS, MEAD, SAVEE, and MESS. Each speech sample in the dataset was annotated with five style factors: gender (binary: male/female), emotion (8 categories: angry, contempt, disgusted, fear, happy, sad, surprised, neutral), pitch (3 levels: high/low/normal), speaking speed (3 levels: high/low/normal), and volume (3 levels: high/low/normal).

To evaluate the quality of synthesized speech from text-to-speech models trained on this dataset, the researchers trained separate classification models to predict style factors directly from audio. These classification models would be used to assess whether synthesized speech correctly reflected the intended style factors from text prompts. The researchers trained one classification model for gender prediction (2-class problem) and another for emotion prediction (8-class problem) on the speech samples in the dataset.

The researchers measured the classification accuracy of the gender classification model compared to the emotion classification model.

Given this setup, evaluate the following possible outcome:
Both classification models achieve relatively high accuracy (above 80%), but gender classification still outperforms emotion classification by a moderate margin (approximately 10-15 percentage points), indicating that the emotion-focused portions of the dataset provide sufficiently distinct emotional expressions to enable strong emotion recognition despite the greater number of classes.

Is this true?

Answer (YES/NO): YES